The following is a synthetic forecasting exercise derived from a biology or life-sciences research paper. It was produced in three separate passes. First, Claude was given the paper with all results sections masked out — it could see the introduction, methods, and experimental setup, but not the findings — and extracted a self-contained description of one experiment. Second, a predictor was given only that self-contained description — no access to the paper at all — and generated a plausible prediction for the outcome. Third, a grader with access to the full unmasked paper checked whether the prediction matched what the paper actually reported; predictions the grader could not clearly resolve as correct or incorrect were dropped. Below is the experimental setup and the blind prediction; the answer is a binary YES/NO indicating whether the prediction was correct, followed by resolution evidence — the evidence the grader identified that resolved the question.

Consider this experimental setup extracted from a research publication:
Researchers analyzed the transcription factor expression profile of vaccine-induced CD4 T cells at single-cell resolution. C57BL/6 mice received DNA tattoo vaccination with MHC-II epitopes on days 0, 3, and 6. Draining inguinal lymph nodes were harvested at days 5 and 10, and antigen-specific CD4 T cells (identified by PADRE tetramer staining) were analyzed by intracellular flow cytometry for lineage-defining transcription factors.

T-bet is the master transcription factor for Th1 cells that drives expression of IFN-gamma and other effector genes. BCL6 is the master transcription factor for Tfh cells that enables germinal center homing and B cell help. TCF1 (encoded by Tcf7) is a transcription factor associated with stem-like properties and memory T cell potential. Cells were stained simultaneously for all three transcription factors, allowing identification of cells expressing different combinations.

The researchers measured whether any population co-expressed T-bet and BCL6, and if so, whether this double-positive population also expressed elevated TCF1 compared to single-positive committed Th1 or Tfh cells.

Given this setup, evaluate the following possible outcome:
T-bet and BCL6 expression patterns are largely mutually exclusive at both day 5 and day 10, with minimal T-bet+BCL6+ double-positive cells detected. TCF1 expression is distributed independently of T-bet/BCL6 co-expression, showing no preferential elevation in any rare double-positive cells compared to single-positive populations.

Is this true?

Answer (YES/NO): NO